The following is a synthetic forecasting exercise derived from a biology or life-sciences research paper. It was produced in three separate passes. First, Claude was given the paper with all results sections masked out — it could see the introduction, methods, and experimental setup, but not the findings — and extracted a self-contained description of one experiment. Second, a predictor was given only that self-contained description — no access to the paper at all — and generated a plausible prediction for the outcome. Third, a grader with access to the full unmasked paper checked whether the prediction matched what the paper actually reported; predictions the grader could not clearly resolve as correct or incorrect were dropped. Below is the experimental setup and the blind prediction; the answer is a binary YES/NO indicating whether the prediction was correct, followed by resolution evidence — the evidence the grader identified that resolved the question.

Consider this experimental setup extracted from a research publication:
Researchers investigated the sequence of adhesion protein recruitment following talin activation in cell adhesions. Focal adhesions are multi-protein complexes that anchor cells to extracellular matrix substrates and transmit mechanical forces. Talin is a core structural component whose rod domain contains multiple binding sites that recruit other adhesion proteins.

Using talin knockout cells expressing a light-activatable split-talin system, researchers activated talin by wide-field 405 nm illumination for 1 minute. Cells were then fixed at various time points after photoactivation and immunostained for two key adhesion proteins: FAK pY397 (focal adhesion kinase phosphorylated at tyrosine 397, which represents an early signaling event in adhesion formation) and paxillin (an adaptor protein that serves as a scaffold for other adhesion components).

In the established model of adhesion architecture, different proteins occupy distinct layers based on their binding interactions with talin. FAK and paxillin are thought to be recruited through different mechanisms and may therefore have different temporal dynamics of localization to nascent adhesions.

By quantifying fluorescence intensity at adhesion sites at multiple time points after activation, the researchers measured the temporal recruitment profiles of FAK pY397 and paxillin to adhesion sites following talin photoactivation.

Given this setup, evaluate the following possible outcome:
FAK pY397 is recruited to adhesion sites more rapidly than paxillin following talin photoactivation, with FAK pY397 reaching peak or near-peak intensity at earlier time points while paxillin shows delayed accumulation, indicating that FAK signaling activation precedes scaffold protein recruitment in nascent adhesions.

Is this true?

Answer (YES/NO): YES